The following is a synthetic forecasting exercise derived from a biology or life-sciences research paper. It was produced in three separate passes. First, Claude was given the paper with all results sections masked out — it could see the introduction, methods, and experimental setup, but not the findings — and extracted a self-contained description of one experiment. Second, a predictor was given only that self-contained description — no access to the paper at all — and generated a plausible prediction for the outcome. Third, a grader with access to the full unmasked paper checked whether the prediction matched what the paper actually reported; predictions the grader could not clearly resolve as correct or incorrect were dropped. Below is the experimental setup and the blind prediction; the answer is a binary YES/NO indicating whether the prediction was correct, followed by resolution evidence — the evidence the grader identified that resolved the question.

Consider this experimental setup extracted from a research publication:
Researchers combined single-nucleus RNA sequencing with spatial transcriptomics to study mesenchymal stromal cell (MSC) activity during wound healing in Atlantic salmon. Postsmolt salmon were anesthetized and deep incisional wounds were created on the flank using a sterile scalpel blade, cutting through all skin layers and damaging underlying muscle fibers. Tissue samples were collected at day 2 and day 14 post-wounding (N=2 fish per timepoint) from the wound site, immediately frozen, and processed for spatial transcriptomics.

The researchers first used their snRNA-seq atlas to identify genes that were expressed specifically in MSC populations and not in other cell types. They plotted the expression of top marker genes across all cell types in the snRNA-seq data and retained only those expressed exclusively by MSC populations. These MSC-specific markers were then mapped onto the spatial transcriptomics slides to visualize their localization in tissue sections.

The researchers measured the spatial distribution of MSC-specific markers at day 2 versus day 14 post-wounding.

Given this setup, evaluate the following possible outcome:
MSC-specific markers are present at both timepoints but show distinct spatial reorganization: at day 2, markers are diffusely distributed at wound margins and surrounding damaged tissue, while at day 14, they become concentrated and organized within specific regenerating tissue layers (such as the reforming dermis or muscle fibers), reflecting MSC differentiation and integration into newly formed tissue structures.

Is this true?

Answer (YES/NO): NO